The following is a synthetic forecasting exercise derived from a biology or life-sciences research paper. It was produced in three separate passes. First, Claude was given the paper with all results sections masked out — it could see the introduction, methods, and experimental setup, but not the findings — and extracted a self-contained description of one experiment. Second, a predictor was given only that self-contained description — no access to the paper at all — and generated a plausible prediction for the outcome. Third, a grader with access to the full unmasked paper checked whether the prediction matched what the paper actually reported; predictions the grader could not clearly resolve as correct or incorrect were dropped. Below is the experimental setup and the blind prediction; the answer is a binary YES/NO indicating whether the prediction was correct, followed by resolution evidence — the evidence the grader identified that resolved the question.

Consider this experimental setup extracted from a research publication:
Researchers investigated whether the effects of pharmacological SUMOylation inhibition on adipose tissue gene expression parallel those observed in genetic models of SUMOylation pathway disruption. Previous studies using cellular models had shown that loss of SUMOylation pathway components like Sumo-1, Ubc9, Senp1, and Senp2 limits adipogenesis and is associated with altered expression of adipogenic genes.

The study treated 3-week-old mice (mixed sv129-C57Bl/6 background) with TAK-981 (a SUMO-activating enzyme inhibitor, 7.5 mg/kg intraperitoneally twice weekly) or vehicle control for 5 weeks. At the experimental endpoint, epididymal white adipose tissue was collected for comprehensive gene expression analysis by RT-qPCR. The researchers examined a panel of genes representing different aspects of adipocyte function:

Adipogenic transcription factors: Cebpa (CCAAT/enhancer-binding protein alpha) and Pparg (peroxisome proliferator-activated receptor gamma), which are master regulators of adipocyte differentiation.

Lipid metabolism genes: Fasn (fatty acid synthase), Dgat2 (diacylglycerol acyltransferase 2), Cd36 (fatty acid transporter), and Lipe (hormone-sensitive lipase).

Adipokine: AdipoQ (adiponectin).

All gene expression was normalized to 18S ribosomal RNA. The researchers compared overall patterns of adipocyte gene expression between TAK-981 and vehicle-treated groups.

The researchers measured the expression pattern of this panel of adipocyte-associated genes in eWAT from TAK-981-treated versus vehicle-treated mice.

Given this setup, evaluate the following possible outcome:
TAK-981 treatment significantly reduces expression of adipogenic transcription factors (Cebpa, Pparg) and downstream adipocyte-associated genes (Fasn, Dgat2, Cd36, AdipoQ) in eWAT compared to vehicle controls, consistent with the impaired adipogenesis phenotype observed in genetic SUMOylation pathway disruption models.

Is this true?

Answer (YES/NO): YES